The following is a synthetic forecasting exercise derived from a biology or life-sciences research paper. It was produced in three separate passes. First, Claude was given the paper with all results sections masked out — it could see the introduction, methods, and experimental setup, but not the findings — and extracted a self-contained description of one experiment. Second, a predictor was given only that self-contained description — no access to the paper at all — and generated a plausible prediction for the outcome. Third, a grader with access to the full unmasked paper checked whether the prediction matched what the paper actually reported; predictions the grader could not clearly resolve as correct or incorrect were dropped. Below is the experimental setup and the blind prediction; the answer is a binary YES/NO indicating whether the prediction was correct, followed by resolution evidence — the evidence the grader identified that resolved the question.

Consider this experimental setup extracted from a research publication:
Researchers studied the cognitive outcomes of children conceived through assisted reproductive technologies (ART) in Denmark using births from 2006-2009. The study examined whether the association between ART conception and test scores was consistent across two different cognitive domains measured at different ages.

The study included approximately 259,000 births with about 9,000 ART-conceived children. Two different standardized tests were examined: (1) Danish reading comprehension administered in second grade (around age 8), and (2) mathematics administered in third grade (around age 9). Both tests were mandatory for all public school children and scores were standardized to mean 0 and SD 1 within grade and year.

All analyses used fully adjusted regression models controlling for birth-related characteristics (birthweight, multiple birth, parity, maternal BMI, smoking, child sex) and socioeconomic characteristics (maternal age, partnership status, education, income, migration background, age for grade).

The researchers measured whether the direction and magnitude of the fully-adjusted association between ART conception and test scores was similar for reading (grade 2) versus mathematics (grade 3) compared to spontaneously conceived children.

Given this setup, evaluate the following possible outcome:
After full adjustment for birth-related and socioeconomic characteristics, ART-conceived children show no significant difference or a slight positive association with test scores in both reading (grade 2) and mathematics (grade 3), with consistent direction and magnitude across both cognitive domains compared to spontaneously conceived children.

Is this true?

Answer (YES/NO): NO